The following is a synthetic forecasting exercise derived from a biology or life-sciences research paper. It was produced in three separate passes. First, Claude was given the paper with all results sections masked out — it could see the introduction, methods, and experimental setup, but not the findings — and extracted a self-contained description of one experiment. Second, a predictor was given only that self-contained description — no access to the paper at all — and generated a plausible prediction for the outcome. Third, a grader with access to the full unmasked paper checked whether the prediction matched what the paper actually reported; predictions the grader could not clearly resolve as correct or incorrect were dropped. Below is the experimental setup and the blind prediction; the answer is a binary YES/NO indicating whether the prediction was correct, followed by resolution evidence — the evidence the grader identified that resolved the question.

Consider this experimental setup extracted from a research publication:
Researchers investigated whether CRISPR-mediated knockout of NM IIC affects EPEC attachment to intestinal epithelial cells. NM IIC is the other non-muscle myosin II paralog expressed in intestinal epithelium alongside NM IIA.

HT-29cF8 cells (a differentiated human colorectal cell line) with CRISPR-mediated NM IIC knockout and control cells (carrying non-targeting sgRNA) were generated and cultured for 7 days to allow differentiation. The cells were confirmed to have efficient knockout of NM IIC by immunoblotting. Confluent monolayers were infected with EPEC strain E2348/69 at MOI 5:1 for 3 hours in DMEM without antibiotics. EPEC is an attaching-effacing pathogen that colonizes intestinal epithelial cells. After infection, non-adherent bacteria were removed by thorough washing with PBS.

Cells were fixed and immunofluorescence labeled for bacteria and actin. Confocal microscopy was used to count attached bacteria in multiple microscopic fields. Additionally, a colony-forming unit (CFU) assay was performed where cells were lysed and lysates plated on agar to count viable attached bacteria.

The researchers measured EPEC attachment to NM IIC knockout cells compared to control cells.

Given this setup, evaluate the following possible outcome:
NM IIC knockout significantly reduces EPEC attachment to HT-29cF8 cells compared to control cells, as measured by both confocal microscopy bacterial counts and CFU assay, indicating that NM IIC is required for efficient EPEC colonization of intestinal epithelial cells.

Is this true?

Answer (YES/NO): NO